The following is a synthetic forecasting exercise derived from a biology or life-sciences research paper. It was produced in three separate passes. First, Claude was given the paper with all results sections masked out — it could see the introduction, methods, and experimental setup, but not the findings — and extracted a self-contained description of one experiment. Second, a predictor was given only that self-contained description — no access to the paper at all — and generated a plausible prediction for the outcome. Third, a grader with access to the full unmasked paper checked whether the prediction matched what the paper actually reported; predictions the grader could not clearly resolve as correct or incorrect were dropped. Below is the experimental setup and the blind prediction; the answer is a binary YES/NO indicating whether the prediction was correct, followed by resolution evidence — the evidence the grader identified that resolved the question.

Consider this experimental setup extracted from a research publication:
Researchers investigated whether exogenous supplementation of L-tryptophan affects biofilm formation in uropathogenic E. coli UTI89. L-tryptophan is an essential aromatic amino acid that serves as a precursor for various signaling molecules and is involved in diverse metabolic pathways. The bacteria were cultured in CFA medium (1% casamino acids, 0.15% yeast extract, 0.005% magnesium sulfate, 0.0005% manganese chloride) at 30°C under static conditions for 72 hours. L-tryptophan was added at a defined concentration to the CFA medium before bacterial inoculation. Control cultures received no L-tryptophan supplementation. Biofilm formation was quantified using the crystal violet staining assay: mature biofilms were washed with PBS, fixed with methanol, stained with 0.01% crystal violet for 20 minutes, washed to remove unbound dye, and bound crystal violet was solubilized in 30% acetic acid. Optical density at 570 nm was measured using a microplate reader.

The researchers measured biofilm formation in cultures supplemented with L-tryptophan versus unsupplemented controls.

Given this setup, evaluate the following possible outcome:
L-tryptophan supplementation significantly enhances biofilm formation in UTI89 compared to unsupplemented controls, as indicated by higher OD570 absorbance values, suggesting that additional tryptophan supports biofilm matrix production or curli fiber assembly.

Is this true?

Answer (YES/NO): NO